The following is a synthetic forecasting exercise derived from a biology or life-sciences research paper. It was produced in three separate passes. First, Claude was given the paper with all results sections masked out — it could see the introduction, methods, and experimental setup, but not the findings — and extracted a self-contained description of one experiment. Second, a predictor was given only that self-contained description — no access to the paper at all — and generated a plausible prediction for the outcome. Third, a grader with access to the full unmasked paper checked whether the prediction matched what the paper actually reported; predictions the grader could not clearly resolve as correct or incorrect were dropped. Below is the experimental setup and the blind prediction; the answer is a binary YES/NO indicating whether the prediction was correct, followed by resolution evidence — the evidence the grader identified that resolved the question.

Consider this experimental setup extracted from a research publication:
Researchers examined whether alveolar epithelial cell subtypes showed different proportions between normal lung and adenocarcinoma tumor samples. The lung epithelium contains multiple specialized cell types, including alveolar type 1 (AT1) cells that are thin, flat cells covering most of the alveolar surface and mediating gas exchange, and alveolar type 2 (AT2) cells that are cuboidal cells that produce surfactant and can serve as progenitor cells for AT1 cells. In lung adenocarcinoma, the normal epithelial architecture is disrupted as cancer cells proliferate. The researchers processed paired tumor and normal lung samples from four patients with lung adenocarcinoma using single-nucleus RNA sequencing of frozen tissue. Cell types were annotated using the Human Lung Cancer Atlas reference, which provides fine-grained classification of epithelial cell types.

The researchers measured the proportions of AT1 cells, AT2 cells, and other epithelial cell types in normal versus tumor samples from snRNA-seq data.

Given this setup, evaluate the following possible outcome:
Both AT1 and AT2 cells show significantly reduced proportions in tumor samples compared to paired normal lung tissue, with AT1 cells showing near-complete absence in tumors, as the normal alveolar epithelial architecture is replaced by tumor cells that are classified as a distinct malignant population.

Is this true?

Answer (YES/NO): NO